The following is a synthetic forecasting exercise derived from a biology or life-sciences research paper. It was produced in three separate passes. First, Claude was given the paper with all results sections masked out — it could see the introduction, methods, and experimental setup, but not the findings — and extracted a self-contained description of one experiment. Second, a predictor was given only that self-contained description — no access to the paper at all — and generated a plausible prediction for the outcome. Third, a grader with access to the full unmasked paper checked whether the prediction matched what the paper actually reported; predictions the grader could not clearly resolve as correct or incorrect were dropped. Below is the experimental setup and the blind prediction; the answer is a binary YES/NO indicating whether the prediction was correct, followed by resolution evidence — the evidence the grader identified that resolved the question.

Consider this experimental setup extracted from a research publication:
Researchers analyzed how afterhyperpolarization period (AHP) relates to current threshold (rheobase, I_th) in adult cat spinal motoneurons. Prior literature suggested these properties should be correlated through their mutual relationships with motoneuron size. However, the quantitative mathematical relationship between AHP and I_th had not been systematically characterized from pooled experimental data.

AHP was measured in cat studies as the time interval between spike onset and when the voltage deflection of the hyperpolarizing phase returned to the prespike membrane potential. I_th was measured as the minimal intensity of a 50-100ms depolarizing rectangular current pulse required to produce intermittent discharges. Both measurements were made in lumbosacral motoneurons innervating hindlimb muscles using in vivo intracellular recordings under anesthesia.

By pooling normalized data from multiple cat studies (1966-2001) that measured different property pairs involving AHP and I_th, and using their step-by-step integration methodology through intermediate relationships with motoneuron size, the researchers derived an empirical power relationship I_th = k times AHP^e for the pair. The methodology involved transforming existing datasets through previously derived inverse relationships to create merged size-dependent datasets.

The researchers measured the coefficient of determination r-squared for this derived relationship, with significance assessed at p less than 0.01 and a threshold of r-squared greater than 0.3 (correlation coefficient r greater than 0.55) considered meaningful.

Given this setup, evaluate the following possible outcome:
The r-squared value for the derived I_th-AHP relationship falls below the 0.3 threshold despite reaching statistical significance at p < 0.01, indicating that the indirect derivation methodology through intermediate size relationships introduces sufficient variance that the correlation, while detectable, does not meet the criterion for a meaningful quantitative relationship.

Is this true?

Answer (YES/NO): NO